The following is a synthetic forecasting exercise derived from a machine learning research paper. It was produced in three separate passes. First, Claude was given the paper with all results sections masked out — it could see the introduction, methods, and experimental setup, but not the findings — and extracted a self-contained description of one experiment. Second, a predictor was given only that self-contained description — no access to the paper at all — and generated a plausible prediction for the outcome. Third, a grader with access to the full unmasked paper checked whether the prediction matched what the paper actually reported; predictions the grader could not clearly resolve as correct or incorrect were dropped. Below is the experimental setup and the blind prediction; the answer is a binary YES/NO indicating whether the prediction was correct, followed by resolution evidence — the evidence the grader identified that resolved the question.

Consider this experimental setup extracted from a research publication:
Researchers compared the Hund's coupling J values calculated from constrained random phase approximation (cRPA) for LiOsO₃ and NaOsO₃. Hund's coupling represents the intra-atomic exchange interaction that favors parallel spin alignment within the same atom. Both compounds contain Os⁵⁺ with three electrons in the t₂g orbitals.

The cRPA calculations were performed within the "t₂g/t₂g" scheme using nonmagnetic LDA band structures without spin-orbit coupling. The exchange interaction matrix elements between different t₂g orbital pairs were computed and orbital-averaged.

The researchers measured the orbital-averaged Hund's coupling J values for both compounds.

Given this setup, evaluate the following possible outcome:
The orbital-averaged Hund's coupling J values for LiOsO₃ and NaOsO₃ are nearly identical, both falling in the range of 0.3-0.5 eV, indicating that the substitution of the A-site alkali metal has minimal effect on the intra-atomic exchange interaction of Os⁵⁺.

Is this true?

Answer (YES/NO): NO